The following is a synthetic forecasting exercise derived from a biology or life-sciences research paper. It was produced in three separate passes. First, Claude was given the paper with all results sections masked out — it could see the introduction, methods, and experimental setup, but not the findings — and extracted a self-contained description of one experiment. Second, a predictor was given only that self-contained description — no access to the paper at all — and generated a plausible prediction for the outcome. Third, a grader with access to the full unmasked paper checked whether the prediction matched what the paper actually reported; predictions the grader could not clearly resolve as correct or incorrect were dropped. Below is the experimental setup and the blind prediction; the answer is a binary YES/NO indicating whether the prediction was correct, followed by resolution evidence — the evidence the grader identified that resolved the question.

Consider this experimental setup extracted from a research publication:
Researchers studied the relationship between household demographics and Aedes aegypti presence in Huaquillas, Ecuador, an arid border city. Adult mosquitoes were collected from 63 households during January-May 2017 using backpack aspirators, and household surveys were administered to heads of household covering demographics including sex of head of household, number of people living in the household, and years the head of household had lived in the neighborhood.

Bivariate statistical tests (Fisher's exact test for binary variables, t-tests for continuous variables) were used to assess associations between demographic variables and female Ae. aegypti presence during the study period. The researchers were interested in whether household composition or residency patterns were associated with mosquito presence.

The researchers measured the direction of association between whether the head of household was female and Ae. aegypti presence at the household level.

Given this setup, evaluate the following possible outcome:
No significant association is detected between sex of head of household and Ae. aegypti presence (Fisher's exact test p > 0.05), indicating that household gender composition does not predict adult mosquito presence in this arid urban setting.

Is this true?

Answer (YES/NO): NO